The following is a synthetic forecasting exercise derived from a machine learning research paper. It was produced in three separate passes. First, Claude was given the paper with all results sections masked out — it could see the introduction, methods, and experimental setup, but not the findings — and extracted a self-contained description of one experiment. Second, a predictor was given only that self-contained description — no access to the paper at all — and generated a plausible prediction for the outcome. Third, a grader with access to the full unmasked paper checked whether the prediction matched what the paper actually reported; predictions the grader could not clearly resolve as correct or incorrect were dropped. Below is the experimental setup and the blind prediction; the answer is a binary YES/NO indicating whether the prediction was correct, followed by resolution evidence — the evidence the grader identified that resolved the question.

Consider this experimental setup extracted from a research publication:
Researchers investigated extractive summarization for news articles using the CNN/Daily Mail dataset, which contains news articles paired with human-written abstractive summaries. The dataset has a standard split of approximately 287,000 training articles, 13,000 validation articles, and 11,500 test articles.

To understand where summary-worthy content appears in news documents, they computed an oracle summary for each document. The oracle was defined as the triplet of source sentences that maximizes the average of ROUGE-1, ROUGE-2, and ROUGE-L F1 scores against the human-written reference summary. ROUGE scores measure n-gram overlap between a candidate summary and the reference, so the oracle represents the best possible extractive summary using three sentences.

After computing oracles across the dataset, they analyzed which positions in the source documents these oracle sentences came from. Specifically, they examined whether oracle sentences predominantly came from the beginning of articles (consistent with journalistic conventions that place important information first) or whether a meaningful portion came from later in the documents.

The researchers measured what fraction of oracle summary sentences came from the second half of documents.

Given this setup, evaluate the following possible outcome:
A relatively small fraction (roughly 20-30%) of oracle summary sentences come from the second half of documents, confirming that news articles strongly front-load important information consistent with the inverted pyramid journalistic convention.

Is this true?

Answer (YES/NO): YES